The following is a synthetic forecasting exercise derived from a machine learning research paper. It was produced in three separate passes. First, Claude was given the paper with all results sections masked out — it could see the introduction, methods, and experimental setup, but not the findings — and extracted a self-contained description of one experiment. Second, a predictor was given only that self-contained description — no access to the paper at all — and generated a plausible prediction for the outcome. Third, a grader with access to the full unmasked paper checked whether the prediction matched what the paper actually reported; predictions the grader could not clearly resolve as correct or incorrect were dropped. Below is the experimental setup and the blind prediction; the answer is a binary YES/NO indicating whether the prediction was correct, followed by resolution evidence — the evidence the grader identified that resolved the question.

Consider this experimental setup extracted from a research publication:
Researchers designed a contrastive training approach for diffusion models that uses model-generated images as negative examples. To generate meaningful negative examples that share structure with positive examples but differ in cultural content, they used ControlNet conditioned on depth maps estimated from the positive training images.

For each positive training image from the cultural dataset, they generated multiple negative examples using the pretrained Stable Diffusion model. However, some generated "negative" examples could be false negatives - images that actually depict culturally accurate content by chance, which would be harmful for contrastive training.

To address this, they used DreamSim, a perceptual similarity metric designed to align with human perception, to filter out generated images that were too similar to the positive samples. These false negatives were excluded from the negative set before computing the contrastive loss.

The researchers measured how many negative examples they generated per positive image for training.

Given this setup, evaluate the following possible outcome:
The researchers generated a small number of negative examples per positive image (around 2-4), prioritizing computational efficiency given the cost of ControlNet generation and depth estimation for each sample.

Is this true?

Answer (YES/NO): NO